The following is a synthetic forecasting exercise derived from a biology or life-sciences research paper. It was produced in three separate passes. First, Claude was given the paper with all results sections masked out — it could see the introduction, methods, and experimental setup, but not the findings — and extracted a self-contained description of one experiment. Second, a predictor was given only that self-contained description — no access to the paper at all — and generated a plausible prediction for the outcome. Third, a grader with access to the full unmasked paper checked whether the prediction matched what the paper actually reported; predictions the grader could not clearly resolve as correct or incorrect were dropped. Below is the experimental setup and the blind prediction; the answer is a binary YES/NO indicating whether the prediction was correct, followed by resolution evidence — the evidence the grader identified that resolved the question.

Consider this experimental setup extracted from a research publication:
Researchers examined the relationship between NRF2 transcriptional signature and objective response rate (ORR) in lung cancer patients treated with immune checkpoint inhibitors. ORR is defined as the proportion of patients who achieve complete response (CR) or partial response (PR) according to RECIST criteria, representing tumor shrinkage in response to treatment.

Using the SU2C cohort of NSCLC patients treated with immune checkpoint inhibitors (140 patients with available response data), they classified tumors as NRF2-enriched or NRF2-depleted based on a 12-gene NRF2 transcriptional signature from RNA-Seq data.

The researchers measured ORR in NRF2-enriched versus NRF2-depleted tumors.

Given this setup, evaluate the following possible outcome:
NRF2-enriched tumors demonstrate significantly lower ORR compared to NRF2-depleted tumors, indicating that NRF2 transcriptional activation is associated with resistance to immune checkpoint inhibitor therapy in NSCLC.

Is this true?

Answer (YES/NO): YES